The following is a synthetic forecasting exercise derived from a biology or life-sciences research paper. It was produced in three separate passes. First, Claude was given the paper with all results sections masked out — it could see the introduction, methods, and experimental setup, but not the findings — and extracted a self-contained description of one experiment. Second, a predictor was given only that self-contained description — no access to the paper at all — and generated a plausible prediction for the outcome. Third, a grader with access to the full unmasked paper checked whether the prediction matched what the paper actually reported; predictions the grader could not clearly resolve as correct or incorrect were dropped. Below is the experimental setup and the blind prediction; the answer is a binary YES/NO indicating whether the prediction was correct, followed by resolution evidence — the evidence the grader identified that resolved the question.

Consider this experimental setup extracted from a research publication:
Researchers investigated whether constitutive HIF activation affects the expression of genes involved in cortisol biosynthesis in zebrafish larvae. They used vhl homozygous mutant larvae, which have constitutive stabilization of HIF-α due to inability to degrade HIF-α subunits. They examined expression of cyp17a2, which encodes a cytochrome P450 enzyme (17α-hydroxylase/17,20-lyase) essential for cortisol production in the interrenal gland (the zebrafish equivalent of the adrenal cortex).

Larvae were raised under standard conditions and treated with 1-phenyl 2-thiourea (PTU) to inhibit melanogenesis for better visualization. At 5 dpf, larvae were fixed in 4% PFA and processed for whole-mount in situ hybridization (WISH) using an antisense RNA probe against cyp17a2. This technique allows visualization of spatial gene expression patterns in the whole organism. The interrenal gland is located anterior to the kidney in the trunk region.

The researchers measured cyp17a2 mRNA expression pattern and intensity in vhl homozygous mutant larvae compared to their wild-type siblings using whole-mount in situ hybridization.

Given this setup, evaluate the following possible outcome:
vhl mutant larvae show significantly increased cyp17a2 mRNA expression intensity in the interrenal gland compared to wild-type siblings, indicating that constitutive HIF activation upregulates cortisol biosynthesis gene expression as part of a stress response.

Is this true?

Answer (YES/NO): NO